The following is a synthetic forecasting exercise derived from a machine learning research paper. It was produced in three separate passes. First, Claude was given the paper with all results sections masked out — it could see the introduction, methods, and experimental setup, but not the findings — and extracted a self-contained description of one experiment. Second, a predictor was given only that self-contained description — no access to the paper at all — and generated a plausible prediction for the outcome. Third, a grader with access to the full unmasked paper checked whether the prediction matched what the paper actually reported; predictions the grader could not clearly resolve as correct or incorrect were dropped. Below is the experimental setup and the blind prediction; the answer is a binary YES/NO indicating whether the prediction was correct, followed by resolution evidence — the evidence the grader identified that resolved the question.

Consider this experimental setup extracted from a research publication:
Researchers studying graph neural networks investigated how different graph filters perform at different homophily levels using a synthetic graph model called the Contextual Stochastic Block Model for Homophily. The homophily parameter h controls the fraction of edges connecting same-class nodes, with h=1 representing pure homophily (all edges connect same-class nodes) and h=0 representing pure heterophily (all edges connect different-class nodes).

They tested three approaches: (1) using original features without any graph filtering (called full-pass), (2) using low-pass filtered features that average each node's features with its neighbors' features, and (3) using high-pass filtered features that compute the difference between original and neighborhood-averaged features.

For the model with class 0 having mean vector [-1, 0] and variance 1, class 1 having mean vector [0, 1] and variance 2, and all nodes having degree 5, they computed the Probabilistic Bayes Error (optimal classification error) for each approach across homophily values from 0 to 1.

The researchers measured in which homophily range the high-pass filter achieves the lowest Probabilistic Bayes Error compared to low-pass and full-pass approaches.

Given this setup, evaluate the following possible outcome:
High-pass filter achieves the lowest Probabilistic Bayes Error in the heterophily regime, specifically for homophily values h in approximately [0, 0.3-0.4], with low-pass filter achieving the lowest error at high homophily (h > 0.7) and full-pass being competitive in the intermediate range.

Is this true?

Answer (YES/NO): NO